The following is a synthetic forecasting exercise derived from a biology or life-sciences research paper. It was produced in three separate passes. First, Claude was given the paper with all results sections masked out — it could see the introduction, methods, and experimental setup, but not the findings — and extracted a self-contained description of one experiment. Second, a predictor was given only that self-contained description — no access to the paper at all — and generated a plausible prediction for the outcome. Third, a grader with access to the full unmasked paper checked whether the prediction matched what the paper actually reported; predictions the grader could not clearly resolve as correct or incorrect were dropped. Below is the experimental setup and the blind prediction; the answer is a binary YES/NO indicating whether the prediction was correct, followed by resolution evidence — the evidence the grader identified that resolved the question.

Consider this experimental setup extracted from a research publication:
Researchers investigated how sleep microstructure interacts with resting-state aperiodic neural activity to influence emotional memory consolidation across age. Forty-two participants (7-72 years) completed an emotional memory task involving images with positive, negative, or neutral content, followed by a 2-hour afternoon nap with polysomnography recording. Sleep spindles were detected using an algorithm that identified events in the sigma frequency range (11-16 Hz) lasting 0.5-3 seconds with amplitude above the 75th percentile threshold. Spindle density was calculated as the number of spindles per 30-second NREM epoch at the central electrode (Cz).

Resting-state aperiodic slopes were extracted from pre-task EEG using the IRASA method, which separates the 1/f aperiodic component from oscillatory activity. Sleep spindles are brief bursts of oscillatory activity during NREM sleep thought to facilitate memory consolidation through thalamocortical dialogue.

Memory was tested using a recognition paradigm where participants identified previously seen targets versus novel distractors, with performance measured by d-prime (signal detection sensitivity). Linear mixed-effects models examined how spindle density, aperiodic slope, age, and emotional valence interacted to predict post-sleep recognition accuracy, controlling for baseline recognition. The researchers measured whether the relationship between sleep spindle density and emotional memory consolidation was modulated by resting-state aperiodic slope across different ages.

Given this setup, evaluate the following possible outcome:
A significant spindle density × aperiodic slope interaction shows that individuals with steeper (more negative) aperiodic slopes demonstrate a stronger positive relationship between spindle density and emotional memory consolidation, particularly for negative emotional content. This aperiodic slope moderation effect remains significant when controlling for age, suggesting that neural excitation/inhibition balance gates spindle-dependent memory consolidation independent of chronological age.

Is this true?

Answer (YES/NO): NO